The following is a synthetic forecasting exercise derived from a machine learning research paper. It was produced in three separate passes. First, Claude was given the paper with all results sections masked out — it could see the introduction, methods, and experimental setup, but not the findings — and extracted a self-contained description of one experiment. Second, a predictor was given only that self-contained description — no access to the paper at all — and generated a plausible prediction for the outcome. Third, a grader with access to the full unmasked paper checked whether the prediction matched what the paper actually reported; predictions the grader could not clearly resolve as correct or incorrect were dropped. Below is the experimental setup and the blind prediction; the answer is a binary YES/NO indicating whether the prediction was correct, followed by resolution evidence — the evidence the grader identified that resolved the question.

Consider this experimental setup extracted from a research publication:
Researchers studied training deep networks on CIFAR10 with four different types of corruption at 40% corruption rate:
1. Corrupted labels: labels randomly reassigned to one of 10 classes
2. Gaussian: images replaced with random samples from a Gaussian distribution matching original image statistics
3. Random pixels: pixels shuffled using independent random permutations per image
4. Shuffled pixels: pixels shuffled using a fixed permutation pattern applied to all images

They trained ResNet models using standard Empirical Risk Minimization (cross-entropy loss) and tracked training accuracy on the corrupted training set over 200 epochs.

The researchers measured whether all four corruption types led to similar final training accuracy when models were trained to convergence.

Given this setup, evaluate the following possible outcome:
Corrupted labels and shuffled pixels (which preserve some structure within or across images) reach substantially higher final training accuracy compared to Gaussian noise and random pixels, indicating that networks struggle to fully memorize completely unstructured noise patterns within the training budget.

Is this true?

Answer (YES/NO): NO